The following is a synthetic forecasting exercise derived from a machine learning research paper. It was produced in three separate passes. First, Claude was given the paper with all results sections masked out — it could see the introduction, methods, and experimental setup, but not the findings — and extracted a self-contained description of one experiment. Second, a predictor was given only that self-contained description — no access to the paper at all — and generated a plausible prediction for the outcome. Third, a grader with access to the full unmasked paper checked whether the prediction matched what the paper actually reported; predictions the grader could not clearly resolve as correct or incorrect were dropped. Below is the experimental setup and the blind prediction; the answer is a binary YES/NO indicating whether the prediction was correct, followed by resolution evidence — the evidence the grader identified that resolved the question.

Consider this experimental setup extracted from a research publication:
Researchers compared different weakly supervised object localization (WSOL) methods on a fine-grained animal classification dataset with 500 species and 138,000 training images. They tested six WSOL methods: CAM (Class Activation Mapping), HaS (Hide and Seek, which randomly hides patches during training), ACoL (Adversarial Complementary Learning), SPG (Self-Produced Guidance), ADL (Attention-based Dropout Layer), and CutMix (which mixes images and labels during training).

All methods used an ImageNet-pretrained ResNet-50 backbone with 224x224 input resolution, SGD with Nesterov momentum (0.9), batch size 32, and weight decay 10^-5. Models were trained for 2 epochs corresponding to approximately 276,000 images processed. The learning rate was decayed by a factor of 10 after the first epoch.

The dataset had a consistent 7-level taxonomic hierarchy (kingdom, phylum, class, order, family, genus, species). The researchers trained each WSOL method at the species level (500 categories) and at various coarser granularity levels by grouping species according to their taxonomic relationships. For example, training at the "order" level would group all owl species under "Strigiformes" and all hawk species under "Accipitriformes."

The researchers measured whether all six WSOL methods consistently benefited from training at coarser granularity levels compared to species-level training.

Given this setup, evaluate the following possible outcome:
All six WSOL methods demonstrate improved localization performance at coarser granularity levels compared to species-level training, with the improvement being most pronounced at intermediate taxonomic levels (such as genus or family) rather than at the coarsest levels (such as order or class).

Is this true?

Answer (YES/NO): NO